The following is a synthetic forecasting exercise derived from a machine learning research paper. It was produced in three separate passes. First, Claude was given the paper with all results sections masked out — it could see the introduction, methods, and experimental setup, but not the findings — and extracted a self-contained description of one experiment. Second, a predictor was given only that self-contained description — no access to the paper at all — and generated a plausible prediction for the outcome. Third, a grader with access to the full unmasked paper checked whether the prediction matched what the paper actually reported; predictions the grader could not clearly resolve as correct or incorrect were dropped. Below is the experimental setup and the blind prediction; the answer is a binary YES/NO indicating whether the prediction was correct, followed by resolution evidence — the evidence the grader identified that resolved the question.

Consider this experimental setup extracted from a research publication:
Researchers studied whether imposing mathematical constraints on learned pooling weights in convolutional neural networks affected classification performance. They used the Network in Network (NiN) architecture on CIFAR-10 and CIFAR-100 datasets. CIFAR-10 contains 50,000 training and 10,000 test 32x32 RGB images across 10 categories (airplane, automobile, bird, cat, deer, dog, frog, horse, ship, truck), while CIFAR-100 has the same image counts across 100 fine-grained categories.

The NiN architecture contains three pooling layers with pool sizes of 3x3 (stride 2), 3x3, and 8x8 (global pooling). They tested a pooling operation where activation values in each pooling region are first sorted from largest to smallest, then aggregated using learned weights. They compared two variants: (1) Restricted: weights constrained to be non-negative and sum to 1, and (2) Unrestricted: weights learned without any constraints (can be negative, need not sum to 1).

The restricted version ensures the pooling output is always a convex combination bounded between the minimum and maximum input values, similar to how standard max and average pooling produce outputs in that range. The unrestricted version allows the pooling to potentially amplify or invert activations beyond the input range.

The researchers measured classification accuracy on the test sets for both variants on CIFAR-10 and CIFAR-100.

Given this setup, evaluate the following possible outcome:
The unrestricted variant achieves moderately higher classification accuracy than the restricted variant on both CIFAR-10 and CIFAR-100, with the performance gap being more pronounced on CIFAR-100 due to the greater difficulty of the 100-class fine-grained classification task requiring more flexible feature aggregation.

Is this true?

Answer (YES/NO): NO